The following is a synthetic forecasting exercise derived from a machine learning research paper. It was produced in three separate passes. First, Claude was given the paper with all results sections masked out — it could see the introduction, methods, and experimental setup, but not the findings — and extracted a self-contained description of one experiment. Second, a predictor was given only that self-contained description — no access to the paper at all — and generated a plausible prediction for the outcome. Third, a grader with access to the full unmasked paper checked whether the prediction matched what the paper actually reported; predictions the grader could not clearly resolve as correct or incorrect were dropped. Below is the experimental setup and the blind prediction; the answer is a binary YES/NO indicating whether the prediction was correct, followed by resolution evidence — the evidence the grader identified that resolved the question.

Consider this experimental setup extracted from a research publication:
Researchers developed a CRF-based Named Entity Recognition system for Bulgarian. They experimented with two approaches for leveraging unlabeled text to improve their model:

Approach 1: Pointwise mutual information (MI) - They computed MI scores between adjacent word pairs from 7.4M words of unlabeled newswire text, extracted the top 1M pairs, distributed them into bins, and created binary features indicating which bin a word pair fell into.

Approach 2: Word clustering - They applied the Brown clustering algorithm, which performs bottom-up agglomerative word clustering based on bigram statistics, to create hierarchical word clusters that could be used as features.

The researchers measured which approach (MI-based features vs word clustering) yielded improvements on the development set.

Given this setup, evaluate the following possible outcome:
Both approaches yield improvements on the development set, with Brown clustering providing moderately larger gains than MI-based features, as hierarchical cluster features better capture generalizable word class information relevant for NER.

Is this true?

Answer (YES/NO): NO